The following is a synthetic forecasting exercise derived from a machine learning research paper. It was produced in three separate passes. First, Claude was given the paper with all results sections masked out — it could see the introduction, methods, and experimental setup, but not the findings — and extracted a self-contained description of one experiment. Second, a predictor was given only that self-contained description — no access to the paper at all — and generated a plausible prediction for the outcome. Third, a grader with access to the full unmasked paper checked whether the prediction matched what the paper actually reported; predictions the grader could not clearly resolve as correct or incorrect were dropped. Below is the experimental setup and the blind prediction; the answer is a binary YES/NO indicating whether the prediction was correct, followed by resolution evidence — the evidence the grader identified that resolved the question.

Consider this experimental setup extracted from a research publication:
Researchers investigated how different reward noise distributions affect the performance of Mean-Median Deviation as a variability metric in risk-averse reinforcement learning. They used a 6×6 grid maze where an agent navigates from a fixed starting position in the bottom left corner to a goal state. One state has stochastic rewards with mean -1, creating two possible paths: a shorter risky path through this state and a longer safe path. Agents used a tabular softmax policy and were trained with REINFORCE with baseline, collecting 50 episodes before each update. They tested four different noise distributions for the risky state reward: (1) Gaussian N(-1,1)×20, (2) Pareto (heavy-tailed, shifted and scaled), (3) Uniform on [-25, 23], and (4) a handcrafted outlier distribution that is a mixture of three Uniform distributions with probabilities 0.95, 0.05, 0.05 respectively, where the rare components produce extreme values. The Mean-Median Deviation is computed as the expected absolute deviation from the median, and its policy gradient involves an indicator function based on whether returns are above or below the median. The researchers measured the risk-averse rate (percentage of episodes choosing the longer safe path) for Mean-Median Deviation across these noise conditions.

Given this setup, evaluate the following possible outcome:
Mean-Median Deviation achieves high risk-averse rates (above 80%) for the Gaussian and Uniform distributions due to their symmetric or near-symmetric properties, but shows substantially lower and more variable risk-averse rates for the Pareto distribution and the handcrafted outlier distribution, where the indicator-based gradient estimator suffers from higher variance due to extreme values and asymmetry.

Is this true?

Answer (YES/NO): NO